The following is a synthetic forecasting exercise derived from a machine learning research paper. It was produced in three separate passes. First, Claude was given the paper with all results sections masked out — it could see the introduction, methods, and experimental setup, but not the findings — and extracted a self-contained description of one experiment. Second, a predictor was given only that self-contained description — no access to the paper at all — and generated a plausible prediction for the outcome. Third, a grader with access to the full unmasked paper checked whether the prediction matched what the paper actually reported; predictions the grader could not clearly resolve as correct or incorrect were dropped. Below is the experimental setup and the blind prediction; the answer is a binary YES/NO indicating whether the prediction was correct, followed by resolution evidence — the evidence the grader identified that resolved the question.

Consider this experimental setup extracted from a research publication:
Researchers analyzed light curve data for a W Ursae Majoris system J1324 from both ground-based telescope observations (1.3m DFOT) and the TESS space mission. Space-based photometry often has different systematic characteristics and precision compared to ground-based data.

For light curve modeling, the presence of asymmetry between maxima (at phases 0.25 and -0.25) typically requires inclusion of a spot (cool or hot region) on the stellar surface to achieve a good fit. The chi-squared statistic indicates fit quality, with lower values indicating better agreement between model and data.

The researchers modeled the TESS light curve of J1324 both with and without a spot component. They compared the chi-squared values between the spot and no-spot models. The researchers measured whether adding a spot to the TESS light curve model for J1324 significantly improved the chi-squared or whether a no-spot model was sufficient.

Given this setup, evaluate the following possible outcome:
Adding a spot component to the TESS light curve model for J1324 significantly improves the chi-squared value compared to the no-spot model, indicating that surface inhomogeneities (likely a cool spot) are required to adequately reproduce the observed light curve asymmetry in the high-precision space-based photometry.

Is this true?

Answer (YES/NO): YES